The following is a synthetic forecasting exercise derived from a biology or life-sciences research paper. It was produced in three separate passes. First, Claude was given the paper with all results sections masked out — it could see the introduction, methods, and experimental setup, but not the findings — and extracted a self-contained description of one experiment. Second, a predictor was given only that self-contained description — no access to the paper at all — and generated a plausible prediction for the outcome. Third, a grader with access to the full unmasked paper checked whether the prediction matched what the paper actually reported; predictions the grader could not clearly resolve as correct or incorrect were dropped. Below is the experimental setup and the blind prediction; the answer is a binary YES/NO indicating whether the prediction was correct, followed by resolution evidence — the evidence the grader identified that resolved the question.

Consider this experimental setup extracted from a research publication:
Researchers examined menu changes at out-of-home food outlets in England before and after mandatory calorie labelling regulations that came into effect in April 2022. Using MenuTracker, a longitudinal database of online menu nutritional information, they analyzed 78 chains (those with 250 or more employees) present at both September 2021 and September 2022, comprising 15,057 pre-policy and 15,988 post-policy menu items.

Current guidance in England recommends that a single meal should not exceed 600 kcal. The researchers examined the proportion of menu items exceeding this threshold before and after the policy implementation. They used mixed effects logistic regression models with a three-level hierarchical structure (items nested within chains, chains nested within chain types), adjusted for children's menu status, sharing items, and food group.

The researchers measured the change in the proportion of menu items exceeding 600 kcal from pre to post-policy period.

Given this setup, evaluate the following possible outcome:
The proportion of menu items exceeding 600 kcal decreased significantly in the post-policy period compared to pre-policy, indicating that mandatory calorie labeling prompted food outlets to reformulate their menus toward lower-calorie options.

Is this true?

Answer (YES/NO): NO